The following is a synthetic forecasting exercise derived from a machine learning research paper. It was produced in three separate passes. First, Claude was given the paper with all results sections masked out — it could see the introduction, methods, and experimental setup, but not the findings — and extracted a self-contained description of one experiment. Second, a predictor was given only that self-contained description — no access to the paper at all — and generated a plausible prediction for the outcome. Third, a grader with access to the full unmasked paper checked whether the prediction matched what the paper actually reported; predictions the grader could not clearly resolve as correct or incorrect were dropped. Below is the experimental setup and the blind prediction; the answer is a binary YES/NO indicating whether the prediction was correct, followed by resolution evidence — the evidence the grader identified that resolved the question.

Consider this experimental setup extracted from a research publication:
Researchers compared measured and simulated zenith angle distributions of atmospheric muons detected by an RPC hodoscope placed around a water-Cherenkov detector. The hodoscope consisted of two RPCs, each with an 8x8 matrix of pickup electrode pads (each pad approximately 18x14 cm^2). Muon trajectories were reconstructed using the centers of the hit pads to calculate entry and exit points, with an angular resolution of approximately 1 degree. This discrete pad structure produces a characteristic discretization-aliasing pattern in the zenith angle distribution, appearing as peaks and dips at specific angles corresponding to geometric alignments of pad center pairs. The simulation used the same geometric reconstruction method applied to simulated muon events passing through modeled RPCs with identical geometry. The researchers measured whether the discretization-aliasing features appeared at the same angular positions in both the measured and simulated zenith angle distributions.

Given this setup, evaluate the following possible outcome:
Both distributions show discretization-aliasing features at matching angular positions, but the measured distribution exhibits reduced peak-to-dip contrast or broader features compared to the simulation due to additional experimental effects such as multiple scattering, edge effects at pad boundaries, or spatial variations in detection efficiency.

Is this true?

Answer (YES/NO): NO